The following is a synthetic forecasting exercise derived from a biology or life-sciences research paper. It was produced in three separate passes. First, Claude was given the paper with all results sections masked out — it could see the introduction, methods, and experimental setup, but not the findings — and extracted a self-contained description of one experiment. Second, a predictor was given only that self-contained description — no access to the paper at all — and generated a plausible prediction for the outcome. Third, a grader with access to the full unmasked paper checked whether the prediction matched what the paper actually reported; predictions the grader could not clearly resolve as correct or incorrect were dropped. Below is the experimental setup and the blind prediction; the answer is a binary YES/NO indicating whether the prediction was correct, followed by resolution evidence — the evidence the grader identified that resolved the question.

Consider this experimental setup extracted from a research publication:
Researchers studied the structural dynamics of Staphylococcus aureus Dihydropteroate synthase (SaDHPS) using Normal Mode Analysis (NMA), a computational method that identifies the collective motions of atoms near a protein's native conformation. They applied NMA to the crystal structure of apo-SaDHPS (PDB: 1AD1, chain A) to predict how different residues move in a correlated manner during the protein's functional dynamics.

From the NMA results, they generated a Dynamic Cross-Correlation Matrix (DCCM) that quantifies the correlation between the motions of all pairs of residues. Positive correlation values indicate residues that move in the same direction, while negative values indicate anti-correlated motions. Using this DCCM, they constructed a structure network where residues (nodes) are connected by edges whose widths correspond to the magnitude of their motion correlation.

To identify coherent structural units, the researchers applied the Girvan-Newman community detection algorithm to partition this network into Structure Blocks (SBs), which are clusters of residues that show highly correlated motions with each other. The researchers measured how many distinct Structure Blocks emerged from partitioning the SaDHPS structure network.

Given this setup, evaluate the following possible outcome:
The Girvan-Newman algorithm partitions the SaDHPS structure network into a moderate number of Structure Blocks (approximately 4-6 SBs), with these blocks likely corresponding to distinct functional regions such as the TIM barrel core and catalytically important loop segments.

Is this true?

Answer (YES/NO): NO